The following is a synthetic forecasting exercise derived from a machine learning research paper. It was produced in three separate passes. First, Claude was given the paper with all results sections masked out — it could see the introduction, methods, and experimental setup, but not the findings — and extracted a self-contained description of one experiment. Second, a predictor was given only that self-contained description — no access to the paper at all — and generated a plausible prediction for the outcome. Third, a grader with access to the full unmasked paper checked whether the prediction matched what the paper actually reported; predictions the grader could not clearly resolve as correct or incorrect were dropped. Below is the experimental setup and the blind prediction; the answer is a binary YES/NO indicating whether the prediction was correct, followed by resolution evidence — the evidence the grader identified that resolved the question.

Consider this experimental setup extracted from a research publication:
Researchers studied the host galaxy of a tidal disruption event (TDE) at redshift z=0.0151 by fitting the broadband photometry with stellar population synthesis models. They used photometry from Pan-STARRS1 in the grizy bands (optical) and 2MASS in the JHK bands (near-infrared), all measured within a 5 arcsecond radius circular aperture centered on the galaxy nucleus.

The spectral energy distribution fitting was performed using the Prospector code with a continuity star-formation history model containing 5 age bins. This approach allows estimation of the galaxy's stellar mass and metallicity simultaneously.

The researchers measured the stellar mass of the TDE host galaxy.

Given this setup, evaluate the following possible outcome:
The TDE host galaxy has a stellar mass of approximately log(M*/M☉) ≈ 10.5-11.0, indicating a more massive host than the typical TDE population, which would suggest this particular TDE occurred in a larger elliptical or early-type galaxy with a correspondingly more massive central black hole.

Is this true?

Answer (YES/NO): NO